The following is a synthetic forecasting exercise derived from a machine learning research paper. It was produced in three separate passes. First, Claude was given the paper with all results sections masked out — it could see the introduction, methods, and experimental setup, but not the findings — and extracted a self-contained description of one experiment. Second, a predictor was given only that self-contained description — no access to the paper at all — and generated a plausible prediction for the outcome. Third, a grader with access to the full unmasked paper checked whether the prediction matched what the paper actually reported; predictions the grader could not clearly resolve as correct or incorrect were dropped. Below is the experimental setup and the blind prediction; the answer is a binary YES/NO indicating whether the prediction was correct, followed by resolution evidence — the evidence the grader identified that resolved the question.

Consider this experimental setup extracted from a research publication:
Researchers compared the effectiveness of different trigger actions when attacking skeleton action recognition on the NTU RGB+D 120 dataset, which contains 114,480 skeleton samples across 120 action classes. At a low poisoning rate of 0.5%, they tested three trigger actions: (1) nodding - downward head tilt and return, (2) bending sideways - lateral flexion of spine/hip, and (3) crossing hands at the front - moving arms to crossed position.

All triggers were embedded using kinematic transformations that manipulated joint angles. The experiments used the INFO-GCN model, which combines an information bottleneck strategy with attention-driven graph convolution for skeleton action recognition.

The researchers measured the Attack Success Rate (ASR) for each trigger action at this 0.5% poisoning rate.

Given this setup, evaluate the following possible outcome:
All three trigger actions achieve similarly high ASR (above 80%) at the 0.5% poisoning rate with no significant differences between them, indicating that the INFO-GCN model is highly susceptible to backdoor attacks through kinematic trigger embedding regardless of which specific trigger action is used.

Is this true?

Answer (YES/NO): NO